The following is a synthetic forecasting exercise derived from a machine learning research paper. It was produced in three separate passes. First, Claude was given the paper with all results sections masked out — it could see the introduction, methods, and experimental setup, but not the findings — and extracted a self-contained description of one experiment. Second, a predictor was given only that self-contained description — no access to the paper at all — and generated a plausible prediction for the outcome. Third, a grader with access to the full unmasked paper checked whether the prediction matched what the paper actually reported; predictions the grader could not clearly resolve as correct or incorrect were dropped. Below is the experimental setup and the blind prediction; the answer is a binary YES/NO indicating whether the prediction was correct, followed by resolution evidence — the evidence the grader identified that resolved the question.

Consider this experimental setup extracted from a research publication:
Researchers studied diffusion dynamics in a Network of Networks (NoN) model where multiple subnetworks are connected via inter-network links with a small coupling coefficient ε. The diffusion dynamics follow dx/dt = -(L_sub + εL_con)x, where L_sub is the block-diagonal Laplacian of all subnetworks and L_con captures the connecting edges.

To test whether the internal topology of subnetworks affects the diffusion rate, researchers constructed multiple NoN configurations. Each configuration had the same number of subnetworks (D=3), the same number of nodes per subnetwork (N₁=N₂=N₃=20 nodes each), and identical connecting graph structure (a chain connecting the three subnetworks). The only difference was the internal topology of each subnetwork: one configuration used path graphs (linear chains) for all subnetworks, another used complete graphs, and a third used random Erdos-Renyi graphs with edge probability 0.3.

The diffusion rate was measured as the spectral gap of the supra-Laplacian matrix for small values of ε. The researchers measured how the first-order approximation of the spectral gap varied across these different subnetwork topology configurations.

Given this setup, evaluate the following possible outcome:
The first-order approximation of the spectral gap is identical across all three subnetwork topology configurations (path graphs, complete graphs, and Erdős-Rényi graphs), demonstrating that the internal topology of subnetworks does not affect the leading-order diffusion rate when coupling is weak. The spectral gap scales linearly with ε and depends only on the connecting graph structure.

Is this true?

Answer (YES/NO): YES